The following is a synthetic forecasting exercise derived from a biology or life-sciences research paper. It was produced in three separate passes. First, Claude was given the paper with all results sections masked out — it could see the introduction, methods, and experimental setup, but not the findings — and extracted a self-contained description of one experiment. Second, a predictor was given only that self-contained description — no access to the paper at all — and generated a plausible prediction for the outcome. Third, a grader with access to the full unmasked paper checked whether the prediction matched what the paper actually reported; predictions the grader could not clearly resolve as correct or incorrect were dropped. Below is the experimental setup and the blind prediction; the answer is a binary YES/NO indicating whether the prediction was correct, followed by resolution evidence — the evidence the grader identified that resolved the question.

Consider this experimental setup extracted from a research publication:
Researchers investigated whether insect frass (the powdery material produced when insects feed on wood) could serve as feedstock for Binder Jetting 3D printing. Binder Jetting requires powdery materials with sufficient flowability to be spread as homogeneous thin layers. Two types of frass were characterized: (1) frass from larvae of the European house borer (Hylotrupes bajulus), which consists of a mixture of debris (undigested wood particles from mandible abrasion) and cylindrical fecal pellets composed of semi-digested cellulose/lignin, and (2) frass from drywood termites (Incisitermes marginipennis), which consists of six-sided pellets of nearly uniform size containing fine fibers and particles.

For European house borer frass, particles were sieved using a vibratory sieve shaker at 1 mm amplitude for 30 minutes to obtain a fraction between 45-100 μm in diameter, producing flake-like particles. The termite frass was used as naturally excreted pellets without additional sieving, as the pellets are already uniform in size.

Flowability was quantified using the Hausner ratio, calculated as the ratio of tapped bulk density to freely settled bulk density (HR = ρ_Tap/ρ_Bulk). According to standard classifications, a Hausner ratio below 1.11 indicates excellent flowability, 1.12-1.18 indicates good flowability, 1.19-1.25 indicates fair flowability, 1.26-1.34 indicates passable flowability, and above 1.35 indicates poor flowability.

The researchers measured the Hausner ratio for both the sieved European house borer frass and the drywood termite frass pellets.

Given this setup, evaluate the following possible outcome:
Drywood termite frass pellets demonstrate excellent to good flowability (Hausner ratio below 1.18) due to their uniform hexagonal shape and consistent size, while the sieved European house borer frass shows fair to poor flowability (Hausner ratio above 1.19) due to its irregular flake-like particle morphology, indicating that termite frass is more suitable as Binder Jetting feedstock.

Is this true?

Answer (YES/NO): YES